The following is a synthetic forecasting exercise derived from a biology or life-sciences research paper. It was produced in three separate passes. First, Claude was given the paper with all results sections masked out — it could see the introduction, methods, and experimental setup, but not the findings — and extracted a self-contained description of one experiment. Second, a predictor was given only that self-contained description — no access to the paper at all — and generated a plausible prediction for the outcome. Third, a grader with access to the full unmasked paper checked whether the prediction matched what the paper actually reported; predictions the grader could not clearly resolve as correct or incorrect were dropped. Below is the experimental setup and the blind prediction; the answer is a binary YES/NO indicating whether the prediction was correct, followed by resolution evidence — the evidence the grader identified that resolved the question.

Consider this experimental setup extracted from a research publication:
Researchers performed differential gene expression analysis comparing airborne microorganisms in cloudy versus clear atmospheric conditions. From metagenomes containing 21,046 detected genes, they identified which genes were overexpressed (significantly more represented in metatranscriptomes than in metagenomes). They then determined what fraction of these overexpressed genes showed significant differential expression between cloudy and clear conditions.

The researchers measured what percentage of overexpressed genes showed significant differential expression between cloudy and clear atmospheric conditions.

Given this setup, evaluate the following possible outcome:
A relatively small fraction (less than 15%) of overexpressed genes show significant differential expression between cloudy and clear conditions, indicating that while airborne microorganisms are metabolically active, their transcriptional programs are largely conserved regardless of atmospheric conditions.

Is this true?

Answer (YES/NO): NO